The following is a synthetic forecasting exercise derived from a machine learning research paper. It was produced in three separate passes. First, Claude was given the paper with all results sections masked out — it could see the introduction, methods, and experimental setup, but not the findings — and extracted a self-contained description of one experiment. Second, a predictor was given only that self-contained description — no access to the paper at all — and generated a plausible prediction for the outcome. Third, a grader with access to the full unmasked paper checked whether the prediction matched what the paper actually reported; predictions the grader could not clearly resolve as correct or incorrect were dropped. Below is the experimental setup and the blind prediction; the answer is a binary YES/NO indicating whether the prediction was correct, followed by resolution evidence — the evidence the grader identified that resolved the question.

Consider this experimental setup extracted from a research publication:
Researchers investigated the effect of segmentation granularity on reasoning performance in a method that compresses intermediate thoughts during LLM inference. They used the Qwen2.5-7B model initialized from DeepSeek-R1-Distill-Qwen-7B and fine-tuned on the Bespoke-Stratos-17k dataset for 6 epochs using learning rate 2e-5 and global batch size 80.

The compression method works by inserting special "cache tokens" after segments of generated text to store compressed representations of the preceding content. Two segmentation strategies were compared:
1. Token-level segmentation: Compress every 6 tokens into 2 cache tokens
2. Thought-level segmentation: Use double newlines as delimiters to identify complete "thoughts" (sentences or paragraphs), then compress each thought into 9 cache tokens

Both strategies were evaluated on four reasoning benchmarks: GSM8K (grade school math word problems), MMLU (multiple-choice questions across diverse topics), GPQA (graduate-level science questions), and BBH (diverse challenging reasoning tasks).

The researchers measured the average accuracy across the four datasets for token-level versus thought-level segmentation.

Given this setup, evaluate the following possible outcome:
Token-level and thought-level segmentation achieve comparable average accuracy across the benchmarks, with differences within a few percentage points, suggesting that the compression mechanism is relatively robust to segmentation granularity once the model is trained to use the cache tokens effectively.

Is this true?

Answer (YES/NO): NO